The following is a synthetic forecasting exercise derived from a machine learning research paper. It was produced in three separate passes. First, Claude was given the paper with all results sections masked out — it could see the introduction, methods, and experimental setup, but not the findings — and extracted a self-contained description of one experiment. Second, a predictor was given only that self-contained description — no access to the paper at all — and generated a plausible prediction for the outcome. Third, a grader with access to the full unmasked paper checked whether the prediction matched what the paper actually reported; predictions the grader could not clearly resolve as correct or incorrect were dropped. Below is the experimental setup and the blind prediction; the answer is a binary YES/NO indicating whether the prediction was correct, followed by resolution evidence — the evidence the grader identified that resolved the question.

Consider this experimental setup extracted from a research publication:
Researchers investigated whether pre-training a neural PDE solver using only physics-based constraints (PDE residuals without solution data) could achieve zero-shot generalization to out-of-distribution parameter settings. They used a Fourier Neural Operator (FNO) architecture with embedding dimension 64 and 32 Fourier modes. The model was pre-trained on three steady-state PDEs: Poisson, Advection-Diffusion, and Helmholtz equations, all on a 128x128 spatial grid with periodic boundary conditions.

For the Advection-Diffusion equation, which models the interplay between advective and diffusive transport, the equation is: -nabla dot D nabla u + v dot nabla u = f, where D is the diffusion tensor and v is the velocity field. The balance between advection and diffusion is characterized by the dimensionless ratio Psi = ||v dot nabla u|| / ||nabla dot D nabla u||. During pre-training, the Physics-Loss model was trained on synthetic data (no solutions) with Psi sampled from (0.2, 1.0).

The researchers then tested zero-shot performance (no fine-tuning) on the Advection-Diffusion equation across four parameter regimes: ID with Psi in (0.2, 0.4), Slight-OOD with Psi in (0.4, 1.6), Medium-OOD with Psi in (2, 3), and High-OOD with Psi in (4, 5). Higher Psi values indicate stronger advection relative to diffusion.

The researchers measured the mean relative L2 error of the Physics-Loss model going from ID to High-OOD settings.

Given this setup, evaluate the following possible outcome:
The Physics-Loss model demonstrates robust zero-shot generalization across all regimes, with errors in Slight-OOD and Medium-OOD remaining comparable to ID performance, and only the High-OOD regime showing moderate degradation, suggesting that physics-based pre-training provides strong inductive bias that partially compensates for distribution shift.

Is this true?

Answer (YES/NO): NO